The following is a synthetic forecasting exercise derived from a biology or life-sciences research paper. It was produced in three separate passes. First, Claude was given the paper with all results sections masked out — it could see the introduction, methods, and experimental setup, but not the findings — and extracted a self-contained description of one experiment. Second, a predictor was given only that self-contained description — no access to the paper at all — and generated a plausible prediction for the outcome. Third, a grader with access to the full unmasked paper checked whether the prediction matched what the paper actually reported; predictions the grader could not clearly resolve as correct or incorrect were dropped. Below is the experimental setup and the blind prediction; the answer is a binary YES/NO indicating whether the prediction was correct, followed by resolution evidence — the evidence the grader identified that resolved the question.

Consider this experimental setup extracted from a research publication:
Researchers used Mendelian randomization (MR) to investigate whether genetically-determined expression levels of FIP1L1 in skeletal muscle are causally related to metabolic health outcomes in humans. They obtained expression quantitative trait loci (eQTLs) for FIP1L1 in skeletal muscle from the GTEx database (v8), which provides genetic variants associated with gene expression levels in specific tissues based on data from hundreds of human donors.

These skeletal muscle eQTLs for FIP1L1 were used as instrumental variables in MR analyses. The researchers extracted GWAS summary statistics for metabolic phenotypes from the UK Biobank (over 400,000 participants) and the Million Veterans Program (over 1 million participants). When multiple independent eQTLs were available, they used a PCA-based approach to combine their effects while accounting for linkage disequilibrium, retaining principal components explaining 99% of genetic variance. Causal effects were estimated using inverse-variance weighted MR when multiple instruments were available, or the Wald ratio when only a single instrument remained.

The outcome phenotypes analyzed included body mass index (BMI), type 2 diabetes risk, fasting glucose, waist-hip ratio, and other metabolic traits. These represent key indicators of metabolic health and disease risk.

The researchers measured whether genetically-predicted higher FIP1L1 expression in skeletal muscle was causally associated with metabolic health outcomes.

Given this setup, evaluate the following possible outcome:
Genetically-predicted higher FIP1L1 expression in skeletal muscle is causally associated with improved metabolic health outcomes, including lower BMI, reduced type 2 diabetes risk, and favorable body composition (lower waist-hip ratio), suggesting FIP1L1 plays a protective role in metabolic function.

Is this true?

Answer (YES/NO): NO